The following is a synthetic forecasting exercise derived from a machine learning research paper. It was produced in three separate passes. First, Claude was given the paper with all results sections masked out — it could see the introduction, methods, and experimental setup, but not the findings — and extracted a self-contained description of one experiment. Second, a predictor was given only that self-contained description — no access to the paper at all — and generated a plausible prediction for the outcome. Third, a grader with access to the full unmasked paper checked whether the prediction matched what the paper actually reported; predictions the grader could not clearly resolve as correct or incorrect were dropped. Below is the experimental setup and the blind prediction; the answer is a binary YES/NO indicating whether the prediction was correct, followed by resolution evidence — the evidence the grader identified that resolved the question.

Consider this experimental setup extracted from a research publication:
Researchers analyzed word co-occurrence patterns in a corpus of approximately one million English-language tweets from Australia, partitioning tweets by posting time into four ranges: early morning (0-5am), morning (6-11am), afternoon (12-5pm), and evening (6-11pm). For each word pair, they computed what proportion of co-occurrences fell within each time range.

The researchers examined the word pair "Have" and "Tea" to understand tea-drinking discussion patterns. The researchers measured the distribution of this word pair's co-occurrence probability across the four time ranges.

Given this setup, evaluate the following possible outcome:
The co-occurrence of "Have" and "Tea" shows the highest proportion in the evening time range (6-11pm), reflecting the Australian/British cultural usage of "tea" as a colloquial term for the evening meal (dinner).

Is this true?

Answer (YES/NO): NO